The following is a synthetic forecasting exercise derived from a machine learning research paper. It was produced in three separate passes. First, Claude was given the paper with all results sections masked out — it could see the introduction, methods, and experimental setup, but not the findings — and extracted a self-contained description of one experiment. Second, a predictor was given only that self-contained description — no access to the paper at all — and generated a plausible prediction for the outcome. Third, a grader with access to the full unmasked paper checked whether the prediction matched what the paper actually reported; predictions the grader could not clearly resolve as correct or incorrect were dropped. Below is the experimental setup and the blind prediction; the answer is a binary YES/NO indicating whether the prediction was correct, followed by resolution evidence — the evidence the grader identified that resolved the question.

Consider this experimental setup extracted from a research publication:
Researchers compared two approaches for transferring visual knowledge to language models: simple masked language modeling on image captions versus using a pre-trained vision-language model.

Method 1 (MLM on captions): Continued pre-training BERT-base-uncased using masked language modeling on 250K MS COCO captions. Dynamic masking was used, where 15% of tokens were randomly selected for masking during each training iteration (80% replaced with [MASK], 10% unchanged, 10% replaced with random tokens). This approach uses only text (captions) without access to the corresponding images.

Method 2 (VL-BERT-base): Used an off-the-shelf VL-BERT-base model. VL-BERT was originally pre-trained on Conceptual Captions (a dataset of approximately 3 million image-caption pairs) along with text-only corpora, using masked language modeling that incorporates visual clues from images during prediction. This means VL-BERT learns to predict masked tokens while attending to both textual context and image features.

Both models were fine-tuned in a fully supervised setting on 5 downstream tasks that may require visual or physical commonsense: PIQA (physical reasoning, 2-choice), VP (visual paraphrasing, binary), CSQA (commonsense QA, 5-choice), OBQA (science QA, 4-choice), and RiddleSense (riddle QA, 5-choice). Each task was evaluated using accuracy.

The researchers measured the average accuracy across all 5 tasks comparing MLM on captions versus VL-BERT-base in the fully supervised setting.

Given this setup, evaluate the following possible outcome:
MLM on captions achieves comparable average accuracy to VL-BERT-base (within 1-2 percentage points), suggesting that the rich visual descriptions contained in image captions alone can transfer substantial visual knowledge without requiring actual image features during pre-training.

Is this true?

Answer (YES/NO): YES